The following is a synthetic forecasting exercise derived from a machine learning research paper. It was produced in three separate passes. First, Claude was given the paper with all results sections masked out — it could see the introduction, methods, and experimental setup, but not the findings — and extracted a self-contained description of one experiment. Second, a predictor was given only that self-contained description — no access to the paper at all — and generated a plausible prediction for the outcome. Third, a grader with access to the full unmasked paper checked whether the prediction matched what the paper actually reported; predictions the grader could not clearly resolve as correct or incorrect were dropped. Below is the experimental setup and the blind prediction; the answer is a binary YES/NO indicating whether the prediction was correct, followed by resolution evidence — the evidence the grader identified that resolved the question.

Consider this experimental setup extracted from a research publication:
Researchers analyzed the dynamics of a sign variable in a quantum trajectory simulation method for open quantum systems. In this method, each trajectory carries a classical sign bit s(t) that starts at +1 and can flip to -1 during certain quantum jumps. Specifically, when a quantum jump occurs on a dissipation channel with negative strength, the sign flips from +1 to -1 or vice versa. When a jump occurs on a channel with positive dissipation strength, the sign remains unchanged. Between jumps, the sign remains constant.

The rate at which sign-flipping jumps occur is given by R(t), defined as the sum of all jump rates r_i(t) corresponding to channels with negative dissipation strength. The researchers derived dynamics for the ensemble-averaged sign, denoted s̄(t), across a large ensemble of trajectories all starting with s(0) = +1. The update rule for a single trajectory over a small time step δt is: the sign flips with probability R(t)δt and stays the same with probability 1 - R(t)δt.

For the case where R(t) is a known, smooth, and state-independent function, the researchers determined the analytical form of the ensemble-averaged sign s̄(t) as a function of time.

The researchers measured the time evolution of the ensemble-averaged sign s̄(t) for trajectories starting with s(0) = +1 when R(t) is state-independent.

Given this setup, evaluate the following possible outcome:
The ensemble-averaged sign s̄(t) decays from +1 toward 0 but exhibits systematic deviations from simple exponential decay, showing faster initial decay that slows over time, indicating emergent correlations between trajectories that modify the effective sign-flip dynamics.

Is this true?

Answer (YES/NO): NO